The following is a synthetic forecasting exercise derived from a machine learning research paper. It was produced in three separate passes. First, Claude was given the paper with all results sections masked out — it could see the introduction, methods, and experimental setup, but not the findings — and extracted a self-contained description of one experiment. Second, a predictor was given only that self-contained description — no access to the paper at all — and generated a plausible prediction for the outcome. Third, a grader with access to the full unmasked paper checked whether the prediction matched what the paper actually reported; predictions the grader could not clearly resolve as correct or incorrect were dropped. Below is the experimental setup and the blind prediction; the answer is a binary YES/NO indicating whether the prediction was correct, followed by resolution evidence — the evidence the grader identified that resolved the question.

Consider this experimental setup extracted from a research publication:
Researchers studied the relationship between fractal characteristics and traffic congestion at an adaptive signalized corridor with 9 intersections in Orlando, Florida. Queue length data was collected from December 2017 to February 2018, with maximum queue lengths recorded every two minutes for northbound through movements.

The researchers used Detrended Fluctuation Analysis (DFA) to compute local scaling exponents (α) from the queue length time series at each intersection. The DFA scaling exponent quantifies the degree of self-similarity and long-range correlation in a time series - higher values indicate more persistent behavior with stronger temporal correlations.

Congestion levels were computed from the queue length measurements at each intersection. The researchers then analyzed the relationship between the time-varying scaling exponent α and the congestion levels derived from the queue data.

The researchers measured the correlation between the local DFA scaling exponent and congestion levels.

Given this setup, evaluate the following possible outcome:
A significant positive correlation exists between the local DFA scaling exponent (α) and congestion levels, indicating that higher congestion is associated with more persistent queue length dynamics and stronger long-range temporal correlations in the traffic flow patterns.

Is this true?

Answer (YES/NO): YES